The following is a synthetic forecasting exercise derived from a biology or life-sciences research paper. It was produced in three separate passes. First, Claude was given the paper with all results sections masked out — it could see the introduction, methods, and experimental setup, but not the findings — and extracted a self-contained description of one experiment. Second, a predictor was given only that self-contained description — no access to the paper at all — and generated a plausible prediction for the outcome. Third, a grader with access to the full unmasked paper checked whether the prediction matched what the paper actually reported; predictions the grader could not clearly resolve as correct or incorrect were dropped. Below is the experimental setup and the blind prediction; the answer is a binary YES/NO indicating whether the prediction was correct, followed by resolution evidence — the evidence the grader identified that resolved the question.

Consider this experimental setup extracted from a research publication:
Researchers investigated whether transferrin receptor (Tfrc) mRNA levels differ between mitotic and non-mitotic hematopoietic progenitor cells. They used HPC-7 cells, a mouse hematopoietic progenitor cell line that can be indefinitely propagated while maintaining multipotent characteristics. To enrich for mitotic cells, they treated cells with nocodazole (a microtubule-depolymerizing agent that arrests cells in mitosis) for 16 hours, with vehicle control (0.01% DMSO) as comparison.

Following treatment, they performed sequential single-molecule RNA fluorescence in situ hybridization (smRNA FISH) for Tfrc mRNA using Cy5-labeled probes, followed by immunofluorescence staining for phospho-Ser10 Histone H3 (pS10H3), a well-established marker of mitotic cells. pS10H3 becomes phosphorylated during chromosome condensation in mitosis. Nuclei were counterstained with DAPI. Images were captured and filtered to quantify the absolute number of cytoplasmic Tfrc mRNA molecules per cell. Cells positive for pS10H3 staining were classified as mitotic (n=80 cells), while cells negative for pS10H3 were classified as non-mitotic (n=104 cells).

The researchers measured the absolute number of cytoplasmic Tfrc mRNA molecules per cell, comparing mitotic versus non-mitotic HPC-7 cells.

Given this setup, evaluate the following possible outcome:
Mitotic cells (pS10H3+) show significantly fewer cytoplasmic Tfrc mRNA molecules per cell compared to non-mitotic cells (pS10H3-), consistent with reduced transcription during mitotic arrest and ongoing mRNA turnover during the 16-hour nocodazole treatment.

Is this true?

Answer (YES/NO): NO